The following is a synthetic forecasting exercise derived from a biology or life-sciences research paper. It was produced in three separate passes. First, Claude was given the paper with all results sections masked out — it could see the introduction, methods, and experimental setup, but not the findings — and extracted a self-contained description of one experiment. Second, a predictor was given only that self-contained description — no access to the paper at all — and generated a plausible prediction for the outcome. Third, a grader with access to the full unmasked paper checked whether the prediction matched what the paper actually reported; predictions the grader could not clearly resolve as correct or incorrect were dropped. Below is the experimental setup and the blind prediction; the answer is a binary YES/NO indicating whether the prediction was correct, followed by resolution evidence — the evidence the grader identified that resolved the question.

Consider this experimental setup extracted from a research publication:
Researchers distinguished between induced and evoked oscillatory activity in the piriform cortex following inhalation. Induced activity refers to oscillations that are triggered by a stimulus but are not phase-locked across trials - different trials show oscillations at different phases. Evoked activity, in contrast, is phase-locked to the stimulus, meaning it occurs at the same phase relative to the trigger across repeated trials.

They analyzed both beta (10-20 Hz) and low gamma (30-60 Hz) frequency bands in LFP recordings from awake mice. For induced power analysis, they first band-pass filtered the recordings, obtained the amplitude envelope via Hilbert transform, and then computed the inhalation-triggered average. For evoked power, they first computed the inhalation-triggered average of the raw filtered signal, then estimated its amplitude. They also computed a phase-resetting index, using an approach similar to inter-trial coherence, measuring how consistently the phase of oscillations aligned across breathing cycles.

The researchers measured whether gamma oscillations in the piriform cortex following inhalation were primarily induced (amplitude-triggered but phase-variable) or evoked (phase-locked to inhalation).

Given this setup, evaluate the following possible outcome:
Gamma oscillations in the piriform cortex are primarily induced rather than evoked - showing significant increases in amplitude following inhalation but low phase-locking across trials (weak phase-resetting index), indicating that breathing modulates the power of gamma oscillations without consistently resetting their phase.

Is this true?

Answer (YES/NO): YES